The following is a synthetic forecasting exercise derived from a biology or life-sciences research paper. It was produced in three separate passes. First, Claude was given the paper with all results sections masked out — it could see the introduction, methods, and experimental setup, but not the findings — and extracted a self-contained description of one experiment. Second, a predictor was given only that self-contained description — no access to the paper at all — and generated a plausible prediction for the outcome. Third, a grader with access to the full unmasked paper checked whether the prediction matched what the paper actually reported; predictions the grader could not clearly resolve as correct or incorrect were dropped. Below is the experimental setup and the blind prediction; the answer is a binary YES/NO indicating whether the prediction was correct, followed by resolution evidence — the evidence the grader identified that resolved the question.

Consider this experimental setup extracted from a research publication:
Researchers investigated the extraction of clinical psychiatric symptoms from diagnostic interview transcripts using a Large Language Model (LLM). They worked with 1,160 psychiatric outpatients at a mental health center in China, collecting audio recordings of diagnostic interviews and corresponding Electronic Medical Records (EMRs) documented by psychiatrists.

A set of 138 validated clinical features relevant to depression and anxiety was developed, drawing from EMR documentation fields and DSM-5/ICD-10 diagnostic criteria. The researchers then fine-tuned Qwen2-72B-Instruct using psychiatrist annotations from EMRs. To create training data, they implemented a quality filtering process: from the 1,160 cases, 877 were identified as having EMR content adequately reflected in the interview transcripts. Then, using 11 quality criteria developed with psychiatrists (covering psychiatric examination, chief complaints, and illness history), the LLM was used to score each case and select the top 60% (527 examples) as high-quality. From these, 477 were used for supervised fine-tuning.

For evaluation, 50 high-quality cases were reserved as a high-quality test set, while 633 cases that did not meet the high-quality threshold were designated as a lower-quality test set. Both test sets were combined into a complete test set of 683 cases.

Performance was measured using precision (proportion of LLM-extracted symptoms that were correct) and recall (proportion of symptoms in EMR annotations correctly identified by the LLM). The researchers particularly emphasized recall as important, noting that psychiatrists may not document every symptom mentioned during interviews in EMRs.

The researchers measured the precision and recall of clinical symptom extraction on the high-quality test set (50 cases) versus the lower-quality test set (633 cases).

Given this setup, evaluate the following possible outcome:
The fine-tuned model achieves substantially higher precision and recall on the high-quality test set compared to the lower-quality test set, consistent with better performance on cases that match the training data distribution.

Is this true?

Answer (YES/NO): YES